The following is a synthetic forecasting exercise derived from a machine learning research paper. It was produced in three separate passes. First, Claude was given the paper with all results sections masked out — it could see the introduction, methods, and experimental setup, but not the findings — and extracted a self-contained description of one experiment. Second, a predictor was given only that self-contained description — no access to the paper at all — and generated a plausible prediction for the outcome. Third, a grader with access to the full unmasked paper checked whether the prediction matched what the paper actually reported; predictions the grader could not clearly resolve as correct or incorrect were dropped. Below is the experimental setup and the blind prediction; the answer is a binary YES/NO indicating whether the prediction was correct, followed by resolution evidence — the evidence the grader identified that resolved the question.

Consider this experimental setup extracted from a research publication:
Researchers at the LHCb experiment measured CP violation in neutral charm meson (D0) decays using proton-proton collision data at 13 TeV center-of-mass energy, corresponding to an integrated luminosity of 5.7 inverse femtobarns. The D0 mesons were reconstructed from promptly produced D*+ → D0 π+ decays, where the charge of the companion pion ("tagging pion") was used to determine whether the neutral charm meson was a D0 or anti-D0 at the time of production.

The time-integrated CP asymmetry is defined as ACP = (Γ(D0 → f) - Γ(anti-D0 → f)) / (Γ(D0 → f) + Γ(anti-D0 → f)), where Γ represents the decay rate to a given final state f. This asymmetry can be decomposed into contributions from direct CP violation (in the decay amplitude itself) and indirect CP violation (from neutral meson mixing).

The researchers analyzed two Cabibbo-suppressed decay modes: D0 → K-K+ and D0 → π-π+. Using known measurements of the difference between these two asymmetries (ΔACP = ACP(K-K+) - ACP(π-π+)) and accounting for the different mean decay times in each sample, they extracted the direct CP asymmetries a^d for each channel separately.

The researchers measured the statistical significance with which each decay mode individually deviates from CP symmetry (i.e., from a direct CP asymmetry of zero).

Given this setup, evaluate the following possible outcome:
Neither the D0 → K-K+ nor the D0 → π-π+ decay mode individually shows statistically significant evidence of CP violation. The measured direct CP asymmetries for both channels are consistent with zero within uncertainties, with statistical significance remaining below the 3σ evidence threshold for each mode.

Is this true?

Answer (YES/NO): NO